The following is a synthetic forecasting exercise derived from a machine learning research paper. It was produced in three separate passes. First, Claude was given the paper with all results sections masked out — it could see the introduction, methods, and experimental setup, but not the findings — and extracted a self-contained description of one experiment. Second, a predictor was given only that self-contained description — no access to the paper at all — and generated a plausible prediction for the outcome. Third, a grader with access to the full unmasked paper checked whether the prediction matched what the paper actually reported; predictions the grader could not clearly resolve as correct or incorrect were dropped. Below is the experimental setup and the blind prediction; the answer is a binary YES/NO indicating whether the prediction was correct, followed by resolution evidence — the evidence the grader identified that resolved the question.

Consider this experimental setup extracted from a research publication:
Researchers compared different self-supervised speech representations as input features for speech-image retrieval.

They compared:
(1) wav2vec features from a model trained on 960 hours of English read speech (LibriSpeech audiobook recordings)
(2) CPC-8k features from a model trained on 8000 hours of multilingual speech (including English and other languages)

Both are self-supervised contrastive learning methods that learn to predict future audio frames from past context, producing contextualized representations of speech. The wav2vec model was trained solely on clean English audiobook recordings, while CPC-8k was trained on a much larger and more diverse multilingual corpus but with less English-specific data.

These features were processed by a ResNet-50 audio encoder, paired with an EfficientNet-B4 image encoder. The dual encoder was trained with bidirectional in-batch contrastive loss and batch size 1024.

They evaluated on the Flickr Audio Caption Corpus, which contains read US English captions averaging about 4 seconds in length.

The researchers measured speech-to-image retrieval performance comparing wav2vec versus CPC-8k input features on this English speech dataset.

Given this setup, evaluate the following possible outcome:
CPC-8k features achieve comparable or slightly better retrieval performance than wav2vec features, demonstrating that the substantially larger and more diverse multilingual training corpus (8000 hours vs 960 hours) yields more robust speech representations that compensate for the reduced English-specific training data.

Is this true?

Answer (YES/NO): YES